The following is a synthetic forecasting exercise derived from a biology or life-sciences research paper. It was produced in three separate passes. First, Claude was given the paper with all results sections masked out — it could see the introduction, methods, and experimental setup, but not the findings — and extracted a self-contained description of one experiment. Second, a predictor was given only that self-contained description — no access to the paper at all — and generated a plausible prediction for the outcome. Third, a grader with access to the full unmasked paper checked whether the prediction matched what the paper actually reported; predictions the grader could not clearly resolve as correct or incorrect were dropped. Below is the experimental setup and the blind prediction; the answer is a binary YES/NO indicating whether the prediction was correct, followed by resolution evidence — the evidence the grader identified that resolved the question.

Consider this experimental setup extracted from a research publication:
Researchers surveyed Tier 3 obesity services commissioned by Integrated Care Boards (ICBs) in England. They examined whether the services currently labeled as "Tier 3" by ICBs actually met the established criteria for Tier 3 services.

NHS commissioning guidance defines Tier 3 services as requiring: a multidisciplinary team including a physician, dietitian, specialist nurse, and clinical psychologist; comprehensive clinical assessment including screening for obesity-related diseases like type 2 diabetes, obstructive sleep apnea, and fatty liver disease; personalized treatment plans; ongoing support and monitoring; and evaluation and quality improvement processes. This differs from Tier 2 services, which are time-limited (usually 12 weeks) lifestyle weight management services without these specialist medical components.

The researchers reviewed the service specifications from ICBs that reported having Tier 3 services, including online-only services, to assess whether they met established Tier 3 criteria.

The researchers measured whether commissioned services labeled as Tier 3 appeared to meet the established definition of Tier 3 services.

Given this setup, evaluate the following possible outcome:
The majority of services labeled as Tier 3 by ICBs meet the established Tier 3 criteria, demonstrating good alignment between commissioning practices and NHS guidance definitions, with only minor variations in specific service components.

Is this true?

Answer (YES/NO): NO